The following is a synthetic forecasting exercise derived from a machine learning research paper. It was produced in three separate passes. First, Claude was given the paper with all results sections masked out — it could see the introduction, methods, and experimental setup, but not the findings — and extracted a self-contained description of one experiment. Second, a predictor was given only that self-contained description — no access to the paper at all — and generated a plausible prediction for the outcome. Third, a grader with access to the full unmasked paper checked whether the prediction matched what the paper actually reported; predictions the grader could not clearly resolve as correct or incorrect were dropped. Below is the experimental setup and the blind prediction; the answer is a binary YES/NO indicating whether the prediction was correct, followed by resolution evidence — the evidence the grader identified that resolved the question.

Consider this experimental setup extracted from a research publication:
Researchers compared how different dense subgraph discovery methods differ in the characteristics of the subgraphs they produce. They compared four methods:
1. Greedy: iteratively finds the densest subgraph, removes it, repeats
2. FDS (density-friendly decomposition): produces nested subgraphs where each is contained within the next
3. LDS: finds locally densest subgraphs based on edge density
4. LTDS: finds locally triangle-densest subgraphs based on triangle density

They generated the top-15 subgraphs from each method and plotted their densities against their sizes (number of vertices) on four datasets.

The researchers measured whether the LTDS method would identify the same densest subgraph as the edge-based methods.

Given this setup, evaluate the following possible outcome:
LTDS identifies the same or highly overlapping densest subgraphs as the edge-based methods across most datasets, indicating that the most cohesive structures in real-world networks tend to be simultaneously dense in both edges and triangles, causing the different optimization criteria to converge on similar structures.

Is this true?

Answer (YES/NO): NO